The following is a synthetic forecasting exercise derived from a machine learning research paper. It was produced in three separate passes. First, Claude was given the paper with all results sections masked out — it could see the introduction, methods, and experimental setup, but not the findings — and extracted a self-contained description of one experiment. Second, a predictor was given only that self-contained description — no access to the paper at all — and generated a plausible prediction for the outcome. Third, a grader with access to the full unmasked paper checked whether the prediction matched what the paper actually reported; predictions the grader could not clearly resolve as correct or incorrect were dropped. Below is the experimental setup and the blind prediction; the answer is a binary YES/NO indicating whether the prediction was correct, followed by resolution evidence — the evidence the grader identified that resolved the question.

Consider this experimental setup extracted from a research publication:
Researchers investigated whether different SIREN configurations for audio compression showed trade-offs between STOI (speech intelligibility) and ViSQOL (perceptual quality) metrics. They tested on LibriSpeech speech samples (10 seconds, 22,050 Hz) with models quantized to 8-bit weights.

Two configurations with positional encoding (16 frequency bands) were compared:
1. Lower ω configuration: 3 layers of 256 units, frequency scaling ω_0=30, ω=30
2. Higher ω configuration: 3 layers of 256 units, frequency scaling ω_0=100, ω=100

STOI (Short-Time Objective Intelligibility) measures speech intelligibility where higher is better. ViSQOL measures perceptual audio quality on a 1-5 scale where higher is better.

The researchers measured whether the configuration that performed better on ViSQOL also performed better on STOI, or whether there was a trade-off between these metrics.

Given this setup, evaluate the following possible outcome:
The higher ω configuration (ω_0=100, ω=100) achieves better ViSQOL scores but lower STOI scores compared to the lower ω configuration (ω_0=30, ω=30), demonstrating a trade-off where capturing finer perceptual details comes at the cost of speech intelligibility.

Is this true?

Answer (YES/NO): NO